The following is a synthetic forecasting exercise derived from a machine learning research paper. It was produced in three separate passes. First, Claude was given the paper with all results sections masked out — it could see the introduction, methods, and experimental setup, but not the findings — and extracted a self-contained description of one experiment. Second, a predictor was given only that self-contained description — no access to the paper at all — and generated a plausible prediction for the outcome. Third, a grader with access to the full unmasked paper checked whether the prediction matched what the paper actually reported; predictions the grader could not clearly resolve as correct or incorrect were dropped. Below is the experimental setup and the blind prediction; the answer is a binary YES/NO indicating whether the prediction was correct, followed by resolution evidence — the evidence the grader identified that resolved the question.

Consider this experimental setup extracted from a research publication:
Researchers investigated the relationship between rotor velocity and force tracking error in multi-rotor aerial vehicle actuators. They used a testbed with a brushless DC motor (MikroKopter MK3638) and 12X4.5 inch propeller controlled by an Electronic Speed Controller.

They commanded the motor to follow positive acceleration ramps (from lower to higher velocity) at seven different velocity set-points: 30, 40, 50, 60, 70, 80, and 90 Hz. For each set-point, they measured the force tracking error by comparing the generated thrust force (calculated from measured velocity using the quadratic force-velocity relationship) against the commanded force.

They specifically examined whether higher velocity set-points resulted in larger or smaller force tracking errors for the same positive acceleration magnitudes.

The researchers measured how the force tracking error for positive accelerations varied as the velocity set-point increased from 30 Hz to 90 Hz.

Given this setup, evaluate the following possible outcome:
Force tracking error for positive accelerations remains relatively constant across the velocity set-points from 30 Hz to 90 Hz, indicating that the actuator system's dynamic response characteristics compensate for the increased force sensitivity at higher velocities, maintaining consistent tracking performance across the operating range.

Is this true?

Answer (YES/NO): NO